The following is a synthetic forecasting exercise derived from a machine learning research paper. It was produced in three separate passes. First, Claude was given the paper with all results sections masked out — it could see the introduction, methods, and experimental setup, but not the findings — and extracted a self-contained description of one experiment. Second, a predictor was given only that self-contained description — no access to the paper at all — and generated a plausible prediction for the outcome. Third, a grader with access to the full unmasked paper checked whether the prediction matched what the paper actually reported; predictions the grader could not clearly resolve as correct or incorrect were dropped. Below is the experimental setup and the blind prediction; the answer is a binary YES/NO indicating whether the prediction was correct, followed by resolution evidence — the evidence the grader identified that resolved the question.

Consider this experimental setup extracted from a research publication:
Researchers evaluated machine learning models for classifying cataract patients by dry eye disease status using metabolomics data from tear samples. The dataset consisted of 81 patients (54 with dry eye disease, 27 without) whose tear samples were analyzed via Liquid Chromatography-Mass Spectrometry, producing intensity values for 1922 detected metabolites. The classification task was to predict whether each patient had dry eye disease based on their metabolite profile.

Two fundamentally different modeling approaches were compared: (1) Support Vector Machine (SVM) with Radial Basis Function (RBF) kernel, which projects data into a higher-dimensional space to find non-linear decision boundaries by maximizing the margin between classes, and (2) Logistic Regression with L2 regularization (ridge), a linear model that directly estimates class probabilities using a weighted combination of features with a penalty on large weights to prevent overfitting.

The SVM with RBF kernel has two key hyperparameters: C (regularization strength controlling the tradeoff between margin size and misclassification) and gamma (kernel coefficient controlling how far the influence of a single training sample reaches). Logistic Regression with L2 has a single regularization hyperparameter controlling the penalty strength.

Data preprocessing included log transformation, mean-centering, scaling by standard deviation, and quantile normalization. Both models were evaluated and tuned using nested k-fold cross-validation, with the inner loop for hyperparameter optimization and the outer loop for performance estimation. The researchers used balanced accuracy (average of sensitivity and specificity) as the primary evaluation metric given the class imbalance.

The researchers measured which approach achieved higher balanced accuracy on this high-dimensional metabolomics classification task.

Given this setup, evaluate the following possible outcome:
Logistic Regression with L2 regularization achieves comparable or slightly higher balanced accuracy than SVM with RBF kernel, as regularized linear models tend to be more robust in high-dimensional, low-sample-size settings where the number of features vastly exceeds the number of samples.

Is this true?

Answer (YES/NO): NO